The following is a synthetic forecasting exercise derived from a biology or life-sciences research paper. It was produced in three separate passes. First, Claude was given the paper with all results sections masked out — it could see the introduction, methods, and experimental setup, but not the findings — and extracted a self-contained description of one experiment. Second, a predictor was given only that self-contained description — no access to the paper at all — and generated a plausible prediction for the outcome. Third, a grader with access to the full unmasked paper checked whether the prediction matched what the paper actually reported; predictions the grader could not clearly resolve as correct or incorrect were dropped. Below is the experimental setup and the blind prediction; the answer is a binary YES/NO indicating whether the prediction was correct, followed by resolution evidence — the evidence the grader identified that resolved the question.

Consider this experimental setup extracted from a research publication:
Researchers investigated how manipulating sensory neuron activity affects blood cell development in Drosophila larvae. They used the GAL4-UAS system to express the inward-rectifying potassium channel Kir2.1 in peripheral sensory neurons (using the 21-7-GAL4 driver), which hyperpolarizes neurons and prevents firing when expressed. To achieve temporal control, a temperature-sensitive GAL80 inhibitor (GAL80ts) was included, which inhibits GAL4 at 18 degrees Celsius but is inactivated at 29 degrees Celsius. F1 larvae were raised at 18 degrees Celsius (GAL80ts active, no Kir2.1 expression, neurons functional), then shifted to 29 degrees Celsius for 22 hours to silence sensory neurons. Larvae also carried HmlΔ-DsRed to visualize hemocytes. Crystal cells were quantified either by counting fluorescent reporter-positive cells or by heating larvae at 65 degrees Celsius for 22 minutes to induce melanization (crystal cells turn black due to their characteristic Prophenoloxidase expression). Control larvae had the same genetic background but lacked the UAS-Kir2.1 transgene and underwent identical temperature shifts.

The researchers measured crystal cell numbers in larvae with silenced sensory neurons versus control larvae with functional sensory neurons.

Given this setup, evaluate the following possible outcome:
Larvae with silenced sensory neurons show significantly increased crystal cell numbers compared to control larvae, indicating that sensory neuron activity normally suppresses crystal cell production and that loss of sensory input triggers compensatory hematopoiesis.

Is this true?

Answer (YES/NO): NO